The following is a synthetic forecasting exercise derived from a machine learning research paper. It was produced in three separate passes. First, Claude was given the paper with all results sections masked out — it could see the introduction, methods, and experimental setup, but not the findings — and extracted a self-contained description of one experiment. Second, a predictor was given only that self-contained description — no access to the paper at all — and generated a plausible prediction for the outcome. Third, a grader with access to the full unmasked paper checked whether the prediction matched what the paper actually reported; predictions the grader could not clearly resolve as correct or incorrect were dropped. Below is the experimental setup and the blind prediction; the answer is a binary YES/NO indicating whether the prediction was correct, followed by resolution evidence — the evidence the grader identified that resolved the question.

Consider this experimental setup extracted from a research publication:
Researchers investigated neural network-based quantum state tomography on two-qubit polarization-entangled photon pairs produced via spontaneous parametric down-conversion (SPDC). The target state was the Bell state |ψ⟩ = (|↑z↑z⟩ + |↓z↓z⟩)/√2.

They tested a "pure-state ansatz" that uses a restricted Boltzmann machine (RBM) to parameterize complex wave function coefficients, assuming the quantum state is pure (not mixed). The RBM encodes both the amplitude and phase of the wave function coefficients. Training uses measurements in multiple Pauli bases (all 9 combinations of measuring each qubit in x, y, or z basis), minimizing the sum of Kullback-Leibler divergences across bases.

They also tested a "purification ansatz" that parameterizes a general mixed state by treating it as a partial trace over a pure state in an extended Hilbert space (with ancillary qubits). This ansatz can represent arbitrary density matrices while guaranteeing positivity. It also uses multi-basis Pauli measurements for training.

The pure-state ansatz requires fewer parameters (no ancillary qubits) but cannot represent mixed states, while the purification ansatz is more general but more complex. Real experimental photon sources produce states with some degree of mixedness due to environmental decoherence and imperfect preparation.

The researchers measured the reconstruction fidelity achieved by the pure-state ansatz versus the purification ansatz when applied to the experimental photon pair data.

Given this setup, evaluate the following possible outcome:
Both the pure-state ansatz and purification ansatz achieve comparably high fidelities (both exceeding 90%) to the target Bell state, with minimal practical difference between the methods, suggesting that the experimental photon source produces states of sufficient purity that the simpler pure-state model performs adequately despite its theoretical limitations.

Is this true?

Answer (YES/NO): NO